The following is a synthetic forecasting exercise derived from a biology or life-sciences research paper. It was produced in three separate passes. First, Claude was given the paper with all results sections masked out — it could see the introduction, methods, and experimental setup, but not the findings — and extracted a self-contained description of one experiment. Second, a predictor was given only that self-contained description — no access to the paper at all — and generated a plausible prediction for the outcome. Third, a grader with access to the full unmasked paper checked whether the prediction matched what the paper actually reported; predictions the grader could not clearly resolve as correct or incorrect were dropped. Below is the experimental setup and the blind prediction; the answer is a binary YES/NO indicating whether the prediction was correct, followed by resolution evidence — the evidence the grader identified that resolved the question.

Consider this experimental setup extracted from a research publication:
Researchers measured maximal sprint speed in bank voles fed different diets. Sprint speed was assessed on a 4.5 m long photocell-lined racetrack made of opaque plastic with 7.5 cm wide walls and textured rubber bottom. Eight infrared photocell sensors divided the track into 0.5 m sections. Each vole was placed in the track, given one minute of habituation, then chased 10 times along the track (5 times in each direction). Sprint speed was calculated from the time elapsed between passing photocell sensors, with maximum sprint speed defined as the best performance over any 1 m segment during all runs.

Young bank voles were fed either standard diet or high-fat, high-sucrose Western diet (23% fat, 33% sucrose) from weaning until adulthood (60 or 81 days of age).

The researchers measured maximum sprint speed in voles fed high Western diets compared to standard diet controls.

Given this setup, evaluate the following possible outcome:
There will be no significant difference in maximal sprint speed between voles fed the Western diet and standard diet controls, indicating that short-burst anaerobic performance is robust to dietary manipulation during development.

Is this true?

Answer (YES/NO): YES